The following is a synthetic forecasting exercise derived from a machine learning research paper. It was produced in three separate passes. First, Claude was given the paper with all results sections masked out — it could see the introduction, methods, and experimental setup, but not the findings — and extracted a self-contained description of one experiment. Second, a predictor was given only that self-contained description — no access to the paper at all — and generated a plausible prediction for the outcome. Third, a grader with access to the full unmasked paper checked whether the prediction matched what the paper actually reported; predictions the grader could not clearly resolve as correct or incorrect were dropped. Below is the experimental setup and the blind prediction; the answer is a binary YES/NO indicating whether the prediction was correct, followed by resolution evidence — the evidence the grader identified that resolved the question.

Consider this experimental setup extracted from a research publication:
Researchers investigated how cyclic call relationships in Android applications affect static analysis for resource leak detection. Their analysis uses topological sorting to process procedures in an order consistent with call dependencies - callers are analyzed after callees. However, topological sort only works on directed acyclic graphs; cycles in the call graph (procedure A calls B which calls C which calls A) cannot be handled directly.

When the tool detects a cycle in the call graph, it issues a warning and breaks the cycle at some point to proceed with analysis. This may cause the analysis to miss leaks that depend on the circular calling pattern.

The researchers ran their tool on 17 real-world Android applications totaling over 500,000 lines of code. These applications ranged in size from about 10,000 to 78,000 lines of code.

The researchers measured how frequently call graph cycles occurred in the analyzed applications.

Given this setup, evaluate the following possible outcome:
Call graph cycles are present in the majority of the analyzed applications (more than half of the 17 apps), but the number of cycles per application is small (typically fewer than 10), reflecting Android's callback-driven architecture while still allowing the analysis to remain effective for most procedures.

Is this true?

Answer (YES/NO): NO